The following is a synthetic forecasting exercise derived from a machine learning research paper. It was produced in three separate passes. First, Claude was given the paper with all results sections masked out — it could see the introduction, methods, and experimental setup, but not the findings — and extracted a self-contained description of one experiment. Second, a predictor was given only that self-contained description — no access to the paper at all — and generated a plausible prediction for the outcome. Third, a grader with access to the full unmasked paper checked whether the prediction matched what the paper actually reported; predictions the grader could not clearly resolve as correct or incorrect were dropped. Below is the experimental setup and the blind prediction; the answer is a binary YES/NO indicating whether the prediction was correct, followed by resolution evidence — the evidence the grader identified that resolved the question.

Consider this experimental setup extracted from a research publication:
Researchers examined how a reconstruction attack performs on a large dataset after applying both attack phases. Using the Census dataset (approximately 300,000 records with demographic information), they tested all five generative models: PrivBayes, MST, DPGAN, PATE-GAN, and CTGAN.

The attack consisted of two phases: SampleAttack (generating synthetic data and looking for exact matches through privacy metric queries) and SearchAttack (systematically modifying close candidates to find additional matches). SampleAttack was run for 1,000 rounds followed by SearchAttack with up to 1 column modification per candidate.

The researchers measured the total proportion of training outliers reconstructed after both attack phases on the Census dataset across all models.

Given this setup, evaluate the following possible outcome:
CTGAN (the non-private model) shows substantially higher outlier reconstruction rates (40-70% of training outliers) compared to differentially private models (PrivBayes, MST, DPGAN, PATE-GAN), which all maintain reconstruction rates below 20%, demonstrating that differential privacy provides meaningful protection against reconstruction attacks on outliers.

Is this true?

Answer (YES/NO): NO